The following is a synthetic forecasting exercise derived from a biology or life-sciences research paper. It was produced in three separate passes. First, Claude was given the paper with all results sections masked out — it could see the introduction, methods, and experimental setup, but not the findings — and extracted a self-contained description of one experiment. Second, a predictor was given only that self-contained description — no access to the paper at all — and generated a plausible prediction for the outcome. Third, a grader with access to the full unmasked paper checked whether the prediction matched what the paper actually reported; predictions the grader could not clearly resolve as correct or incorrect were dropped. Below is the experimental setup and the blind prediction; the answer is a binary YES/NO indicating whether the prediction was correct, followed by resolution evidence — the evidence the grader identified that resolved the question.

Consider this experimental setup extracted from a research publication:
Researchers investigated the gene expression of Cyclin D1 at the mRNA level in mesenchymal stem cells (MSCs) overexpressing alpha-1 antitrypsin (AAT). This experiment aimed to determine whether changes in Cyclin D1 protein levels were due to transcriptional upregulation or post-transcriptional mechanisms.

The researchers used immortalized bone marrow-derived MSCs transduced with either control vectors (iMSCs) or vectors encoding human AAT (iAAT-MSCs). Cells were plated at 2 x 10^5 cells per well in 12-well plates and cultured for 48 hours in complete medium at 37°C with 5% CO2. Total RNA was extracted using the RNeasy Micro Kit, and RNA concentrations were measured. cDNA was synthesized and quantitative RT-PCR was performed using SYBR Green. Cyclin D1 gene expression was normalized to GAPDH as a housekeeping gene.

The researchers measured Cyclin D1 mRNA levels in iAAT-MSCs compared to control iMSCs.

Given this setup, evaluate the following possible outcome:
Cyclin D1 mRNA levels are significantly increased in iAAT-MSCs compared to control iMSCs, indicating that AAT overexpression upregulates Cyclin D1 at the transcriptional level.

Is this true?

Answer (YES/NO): YES